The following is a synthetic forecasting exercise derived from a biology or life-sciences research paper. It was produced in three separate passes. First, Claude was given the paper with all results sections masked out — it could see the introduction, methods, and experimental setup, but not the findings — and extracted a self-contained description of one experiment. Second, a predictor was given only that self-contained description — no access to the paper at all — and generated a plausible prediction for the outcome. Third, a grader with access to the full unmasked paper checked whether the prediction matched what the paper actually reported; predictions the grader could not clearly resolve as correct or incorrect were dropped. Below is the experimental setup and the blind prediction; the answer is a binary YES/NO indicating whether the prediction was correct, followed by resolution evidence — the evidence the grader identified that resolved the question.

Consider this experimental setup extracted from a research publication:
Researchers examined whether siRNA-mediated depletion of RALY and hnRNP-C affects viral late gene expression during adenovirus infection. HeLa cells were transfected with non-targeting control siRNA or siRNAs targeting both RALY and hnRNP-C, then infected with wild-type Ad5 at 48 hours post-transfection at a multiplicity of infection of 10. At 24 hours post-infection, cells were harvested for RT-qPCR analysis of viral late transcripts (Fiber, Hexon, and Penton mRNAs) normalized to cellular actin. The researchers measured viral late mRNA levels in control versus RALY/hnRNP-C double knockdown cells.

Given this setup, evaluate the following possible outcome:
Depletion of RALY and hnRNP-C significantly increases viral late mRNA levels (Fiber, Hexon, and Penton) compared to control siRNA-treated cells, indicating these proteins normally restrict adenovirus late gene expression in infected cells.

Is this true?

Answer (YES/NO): NO